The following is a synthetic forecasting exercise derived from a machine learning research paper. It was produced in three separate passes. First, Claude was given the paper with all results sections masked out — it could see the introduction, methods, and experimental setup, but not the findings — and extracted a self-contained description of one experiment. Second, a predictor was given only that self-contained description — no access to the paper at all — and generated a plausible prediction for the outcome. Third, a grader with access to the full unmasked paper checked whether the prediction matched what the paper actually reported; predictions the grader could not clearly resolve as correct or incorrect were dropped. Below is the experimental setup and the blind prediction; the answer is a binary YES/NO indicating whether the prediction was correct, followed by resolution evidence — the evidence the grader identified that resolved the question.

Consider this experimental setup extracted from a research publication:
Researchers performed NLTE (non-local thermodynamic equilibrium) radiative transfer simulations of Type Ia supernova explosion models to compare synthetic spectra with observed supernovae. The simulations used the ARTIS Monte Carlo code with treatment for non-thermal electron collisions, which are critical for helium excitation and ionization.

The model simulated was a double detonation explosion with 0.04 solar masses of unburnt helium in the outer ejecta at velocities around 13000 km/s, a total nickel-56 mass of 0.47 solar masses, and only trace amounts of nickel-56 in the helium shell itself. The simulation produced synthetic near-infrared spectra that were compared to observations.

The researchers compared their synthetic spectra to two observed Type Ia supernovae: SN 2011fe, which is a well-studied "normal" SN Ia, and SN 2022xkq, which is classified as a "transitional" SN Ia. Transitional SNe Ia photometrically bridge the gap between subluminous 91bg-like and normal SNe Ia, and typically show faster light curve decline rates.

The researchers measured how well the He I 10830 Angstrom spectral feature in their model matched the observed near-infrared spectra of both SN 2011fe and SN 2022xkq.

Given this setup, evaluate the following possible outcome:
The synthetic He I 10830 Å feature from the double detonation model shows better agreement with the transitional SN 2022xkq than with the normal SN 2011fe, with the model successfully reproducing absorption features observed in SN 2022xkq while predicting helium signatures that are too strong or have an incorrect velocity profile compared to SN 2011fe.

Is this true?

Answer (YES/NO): NO